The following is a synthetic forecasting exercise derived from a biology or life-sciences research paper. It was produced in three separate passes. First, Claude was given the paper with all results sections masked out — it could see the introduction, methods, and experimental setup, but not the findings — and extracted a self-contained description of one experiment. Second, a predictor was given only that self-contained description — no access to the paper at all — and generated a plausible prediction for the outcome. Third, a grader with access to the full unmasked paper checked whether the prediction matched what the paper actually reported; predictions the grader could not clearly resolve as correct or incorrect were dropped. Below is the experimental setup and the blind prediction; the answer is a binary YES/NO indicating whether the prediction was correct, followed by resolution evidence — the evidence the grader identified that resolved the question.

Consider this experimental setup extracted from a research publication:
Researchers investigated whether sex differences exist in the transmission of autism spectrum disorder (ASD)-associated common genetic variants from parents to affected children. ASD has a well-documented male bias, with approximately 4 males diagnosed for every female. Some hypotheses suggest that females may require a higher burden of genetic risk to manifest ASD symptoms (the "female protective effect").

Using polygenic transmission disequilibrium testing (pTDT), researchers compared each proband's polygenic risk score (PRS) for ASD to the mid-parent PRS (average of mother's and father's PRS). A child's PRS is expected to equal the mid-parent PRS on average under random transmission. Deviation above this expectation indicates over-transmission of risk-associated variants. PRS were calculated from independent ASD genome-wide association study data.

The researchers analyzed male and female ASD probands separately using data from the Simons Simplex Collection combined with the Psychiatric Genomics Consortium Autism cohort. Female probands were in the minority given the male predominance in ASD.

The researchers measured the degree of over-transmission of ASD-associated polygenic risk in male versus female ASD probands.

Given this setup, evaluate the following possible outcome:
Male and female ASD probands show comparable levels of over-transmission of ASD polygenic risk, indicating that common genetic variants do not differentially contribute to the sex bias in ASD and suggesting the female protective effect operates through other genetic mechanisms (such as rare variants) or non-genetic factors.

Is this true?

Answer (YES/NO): YES